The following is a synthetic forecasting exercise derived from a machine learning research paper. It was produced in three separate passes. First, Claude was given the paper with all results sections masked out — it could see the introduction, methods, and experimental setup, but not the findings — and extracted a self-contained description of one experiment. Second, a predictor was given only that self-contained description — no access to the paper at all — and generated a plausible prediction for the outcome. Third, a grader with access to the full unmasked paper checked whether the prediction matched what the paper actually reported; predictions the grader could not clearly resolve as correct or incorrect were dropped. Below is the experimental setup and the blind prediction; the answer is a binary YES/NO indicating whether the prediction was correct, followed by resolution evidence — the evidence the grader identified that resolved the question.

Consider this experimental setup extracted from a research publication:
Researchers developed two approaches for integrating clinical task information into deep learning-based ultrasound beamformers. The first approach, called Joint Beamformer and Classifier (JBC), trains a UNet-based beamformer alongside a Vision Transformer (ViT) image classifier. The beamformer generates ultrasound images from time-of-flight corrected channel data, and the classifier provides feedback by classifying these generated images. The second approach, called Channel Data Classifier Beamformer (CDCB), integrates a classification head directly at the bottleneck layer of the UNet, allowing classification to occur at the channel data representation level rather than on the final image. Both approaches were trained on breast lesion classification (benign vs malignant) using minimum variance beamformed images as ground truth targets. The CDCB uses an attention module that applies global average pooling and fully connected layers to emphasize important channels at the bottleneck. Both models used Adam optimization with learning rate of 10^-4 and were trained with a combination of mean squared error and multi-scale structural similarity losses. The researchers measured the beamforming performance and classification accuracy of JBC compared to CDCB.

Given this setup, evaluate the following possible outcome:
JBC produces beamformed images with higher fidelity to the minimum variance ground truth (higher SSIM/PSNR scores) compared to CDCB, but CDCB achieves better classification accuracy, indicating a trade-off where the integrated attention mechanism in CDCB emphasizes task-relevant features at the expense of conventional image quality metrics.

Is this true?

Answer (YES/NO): NO